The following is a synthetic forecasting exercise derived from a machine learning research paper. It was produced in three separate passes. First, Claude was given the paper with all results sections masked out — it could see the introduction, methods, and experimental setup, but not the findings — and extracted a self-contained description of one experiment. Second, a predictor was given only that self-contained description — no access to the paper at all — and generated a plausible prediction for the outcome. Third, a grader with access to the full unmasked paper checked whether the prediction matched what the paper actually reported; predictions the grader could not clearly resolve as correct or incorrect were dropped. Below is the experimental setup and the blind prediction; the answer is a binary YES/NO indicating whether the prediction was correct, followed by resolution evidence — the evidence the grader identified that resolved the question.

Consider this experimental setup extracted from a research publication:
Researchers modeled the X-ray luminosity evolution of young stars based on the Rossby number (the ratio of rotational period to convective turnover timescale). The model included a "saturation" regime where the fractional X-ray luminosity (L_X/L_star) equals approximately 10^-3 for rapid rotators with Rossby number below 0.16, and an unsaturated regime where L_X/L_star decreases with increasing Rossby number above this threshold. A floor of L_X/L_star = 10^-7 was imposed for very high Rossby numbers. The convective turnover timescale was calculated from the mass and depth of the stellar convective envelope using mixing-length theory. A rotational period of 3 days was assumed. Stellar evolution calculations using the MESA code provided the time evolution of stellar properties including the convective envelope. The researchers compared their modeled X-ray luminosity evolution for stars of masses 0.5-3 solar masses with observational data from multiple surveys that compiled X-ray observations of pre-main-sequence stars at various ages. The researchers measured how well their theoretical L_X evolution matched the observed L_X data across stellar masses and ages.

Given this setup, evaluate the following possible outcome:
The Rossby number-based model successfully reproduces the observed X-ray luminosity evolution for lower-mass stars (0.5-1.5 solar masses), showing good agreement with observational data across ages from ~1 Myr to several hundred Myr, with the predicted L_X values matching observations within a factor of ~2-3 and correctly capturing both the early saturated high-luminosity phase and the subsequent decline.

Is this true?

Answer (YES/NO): NO